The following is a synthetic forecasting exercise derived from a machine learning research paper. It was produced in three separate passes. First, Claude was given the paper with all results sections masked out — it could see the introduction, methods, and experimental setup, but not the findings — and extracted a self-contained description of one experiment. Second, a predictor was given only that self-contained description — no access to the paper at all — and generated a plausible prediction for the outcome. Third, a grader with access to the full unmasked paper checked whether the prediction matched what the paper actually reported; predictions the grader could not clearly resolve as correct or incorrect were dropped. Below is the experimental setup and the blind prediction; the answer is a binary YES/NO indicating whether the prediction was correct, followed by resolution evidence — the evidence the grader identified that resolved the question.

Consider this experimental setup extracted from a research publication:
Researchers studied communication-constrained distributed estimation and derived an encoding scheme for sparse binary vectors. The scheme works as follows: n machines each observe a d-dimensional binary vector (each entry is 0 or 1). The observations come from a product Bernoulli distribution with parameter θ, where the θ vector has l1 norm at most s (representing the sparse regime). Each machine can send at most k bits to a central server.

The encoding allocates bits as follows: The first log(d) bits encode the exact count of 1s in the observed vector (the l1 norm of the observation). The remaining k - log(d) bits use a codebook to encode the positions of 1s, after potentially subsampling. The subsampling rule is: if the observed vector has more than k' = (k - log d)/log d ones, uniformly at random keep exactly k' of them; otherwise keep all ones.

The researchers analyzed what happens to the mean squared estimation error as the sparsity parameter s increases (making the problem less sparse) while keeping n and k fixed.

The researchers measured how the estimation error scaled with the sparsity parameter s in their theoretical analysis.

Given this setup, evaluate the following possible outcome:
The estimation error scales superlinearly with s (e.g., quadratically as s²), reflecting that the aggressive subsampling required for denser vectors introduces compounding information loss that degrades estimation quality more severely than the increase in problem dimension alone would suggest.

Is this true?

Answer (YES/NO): YES